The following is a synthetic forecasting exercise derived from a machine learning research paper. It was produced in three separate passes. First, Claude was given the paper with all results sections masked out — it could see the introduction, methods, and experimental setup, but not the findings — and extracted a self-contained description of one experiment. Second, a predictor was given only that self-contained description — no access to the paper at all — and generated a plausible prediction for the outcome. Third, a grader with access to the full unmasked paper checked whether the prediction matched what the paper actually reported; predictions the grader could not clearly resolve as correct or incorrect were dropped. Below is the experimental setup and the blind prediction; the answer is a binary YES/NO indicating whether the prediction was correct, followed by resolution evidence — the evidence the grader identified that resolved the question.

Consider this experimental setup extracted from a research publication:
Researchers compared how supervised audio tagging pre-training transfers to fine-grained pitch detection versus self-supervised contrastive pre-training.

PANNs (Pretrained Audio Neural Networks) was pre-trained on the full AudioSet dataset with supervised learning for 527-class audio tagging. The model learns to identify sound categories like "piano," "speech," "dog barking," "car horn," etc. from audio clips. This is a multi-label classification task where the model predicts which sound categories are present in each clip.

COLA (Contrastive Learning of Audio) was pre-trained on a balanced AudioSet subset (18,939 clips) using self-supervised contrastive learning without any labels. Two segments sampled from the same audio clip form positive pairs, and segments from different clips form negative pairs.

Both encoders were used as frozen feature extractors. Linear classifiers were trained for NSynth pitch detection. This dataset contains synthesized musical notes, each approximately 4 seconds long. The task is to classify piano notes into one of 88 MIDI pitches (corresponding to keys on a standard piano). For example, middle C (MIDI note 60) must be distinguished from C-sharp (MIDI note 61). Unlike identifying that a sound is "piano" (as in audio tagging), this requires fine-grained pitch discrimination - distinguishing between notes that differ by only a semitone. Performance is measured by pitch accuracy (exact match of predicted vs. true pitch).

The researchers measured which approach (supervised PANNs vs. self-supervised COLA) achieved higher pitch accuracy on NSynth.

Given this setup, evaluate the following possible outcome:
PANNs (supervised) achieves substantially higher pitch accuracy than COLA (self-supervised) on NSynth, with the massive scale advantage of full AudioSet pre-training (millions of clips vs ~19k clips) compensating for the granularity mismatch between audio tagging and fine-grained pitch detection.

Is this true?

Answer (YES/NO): NO